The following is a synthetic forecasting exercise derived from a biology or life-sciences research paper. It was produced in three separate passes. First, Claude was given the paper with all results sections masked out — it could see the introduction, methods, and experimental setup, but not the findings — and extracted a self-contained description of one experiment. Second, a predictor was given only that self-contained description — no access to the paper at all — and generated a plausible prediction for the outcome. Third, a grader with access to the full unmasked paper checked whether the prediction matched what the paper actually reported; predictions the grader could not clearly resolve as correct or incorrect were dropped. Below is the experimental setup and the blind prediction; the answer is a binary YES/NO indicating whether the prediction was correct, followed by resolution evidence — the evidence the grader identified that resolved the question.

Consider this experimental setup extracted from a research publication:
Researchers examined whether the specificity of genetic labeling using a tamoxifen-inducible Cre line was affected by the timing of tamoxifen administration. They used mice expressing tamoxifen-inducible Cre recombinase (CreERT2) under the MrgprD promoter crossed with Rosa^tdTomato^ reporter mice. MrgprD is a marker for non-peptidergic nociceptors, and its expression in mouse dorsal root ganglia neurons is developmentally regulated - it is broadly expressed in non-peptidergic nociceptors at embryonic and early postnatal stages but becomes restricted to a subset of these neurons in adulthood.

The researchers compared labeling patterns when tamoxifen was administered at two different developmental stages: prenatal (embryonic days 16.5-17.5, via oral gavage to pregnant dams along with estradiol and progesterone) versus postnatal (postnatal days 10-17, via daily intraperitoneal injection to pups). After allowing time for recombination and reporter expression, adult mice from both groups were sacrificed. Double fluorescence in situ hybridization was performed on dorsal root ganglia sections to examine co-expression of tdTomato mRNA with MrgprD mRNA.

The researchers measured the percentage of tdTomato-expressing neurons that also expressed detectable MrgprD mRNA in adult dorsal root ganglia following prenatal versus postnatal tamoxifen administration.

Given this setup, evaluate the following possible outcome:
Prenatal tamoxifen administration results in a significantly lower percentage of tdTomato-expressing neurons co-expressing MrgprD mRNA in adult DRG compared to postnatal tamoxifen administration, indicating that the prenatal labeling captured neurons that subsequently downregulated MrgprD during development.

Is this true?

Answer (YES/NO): YES